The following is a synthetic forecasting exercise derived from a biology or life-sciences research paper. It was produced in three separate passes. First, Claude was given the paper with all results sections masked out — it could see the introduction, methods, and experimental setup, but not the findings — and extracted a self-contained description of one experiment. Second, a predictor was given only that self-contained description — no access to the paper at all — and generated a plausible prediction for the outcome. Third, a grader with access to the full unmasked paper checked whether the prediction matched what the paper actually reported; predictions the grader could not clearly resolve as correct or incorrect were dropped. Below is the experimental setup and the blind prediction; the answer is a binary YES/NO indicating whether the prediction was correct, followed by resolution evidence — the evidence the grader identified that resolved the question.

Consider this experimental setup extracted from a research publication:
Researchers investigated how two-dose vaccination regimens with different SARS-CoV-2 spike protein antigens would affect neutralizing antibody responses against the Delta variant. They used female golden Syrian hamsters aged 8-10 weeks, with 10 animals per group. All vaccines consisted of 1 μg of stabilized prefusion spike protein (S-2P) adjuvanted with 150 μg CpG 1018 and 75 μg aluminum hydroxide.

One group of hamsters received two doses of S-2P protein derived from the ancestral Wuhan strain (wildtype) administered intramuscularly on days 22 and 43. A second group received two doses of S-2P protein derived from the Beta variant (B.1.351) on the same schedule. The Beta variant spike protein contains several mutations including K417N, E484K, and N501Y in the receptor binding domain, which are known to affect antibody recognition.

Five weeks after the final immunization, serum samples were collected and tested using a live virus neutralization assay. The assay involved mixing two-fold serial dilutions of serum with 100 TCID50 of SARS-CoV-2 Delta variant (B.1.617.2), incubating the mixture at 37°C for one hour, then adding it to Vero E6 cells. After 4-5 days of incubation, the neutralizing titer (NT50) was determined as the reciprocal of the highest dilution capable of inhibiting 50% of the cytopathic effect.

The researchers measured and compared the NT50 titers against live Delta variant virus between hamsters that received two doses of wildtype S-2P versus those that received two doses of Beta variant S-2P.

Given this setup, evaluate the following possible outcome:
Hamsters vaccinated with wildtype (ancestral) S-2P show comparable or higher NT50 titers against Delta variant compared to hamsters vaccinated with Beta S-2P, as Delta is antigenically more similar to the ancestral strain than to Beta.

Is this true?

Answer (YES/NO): YES